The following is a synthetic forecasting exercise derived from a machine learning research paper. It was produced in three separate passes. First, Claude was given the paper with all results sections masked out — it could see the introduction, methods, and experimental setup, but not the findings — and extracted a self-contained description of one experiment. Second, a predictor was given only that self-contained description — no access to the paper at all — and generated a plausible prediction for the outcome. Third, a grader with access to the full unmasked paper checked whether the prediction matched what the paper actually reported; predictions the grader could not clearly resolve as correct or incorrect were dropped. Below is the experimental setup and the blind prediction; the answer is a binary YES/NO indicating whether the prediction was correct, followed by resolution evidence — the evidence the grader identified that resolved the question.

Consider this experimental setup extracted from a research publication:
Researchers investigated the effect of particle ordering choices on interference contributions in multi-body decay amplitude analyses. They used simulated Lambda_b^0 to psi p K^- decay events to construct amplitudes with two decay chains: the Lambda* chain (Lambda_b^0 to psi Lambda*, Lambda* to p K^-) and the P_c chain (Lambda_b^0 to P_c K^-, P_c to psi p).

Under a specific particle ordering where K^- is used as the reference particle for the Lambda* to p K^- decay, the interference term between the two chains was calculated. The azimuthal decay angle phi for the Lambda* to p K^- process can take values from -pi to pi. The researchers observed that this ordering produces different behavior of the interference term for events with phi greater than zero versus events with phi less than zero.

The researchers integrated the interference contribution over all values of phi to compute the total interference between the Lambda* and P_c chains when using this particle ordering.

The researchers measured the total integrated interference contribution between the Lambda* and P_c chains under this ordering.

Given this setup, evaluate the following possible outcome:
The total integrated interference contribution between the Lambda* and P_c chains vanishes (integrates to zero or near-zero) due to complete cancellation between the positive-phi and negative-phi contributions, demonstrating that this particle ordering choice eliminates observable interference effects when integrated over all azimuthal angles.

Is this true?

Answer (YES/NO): YES